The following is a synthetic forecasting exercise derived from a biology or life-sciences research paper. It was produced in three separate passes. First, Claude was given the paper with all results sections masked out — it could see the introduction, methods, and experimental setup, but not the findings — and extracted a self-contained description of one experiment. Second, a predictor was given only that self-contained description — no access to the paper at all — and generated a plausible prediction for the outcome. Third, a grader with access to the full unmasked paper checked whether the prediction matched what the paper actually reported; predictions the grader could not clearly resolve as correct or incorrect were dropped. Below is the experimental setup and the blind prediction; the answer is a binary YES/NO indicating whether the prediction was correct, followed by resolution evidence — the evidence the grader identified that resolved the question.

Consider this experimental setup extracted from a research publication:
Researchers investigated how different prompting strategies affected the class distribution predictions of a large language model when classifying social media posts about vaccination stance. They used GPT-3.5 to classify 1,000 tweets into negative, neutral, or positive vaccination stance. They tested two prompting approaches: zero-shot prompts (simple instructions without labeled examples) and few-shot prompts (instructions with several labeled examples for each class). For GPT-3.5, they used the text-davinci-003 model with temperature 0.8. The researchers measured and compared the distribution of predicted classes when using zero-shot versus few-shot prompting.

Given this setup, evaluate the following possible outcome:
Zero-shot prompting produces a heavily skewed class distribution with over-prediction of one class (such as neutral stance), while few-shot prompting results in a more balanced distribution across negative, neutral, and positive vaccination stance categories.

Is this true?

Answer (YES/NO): NO